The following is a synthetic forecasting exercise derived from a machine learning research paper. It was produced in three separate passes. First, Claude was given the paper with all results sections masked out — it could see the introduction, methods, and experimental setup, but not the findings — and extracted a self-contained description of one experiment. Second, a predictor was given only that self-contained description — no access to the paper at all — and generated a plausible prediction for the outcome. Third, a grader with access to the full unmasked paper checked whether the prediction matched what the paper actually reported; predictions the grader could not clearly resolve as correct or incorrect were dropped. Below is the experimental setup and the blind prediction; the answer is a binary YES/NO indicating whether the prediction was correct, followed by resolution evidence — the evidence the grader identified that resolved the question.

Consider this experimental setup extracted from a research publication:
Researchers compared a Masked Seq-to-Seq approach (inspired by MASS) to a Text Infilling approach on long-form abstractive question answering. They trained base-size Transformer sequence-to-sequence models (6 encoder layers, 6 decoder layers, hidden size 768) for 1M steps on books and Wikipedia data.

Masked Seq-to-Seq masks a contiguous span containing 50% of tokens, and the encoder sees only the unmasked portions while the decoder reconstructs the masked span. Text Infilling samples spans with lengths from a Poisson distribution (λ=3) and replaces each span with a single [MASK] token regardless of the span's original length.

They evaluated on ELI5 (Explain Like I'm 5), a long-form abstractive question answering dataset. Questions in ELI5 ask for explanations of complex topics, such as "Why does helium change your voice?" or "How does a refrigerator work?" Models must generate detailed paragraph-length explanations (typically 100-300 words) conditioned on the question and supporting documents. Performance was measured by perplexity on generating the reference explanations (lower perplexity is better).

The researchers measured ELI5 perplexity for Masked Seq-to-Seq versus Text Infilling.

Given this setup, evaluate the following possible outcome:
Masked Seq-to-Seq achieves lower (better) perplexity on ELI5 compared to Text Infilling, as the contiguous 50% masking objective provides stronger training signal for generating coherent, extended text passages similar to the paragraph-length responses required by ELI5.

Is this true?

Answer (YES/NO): YES